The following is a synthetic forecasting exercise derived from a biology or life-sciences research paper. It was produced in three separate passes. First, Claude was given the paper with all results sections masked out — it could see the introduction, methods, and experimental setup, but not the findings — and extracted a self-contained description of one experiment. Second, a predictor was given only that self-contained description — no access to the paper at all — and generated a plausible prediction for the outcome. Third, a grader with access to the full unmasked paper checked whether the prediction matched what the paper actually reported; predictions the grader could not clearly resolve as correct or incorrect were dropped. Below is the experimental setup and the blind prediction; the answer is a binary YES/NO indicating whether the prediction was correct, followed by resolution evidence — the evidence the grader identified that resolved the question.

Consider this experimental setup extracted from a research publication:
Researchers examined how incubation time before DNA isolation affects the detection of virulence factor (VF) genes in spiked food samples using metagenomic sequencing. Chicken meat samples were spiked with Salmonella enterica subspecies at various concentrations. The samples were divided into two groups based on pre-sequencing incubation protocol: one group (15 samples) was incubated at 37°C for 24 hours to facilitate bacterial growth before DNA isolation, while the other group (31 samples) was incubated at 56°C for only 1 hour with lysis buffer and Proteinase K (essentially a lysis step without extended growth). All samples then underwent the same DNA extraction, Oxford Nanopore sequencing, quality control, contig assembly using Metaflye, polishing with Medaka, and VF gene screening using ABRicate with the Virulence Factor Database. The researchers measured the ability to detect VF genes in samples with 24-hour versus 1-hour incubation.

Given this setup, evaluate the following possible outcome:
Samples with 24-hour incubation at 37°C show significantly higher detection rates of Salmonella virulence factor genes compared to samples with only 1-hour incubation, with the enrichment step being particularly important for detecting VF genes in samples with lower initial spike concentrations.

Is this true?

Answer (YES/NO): NO